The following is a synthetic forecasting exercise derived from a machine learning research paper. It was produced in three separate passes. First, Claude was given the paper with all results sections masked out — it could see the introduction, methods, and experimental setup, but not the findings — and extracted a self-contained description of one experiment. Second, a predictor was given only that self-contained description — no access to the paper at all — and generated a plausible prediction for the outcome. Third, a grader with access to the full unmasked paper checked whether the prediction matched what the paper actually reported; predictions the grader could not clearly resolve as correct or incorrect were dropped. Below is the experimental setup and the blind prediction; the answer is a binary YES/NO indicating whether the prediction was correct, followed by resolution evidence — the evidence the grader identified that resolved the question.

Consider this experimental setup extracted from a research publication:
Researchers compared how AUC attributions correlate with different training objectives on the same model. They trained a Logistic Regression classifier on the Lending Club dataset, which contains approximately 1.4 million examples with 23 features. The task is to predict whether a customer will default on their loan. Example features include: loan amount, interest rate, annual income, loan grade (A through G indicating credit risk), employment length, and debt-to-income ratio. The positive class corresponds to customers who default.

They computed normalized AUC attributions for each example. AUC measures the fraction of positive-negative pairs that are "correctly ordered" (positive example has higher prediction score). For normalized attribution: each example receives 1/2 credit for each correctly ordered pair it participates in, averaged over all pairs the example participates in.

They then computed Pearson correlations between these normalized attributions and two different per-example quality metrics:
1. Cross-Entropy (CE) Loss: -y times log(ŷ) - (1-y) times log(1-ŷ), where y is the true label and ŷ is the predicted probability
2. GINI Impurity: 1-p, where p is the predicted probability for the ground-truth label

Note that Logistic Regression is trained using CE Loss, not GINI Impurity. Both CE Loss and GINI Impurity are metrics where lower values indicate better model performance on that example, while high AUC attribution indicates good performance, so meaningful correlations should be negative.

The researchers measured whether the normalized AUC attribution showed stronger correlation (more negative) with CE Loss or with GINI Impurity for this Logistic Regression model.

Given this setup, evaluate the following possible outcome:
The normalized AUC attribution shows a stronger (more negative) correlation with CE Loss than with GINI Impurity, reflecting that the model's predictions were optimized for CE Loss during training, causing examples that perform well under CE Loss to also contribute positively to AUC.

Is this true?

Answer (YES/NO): NO